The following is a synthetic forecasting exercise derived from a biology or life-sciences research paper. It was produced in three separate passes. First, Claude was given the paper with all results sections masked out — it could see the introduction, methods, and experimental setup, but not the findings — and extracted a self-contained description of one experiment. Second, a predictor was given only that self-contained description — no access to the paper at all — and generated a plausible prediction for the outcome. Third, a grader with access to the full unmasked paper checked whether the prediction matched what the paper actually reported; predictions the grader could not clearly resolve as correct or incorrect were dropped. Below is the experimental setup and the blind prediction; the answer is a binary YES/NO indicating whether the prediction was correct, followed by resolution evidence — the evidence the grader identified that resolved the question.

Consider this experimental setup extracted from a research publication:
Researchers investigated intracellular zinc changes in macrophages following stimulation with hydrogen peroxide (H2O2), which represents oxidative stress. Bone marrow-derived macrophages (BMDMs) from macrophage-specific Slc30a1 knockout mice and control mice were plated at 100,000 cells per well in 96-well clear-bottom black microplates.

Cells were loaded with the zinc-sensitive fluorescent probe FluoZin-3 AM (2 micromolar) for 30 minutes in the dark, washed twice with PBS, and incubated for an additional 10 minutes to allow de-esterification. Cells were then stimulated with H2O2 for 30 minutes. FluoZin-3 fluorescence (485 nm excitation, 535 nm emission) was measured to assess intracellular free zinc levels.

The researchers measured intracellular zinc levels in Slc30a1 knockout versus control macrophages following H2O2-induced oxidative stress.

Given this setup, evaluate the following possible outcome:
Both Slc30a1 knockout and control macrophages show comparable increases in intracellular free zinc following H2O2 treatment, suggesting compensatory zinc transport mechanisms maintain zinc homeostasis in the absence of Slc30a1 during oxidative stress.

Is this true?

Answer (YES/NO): NO